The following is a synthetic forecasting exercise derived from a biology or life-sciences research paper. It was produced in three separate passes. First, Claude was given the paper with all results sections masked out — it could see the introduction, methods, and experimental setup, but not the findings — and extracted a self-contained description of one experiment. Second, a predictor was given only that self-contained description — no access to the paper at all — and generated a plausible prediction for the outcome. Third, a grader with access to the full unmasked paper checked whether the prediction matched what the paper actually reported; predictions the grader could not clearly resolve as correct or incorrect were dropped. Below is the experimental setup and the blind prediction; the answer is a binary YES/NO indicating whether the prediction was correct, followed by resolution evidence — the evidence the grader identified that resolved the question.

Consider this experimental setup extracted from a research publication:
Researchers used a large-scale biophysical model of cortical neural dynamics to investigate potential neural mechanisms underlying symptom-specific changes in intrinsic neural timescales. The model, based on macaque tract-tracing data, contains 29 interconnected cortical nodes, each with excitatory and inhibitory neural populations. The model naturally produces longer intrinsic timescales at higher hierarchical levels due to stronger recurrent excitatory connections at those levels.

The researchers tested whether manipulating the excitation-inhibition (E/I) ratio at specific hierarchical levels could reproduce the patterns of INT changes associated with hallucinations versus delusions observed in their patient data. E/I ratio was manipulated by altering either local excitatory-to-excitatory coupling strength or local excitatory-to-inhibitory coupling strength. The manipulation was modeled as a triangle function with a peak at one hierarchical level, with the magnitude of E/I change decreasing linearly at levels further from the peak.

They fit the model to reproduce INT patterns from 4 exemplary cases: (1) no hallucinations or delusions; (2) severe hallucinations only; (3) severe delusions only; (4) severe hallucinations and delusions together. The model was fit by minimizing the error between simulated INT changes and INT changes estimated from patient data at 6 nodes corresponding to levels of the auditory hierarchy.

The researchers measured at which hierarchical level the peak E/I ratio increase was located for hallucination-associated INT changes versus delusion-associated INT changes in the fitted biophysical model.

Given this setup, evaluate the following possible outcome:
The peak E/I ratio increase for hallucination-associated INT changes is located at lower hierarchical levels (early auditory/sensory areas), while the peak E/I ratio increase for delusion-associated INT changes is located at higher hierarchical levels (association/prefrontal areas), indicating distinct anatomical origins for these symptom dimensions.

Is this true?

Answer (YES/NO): YES